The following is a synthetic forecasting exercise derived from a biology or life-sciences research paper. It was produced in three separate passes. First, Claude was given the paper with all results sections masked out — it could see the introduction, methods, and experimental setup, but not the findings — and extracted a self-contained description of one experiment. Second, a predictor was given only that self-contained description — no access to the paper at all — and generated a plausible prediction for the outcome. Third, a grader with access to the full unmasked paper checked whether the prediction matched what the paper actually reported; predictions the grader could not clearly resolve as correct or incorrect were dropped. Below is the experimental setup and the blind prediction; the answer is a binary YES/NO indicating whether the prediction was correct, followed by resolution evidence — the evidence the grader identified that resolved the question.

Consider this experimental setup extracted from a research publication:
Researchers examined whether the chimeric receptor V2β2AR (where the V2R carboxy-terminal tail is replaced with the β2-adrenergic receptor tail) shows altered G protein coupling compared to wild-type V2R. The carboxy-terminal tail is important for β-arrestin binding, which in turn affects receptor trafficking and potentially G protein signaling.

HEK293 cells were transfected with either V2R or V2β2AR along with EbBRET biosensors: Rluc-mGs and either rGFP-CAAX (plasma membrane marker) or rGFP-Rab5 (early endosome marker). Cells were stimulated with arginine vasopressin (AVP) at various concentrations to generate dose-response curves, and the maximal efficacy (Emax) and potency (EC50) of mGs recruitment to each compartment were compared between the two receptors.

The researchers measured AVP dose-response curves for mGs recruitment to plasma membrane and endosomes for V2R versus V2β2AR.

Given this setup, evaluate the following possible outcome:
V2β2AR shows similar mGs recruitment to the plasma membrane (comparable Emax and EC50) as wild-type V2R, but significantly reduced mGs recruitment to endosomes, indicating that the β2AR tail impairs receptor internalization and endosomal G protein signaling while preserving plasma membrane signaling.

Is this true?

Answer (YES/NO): YES